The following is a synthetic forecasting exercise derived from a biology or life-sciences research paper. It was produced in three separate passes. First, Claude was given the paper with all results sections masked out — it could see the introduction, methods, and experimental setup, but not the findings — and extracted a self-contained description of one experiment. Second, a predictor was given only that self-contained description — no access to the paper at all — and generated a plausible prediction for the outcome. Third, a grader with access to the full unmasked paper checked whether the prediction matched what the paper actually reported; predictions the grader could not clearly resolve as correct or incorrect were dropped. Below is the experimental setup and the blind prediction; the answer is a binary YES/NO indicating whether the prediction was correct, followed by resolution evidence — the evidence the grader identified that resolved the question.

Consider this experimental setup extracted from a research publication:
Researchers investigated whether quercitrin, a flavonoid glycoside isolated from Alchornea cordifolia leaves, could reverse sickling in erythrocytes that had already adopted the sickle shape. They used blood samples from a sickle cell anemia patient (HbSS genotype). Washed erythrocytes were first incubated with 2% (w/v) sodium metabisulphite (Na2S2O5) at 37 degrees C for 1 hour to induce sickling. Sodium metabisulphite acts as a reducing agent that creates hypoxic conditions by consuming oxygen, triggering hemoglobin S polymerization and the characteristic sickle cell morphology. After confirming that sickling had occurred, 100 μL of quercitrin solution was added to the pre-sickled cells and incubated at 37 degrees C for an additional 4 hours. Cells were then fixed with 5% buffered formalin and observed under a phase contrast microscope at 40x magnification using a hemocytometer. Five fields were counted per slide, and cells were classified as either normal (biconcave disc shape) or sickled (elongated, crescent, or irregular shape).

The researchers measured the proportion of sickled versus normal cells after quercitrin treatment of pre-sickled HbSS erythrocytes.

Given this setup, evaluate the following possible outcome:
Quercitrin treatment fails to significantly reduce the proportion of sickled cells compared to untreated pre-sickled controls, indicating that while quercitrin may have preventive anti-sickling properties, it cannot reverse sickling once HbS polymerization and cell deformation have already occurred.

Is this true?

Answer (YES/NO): NO